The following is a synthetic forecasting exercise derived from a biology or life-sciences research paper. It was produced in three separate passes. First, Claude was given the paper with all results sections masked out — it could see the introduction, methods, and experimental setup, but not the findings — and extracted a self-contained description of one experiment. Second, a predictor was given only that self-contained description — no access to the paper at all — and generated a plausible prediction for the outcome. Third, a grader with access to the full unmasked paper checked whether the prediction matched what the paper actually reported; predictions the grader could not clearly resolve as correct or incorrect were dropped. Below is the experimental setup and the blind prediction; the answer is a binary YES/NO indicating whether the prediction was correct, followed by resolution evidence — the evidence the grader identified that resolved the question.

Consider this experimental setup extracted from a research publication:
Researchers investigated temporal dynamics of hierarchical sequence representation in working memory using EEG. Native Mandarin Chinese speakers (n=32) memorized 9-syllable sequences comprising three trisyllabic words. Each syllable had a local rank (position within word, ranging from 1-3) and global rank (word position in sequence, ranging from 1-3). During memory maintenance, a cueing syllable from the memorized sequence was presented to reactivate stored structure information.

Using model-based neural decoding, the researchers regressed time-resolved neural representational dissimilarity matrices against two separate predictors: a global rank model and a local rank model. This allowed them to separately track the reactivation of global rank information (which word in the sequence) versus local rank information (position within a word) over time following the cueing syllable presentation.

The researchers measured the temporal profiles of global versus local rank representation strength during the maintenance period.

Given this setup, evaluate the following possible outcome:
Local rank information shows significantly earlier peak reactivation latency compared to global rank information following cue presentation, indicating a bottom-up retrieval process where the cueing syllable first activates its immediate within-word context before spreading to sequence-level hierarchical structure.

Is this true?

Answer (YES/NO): NO